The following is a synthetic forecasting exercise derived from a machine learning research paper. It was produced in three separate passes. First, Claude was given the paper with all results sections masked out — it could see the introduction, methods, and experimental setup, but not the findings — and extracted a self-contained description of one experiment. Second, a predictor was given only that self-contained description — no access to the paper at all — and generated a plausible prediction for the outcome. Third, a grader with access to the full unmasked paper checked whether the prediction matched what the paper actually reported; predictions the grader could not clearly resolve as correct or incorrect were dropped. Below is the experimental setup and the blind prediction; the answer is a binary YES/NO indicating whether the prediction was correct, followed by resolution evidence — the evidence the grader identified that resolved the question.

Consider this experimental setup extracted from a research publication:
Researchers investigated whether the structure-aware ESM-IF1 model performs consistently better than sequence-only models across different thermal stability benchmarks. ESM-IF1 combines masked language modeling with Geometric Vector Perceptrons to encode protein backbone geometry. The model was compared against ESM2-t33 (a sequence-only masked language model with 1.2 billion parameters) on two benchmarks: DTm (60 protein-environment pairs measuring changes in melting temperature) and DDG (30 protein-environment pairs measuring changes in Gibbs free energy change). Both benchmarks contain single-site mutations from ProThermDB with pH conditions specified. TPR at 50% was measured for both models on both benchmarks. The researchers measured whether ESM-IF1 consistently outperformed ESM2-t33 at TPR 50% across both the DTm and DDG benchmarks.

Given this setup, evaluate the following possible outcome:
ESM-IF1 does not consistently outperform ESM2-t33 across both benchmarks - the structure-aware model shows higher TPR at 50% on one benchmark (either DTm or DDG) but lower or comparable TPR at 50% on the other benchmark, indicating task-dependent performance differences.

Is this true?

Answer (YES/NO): NO